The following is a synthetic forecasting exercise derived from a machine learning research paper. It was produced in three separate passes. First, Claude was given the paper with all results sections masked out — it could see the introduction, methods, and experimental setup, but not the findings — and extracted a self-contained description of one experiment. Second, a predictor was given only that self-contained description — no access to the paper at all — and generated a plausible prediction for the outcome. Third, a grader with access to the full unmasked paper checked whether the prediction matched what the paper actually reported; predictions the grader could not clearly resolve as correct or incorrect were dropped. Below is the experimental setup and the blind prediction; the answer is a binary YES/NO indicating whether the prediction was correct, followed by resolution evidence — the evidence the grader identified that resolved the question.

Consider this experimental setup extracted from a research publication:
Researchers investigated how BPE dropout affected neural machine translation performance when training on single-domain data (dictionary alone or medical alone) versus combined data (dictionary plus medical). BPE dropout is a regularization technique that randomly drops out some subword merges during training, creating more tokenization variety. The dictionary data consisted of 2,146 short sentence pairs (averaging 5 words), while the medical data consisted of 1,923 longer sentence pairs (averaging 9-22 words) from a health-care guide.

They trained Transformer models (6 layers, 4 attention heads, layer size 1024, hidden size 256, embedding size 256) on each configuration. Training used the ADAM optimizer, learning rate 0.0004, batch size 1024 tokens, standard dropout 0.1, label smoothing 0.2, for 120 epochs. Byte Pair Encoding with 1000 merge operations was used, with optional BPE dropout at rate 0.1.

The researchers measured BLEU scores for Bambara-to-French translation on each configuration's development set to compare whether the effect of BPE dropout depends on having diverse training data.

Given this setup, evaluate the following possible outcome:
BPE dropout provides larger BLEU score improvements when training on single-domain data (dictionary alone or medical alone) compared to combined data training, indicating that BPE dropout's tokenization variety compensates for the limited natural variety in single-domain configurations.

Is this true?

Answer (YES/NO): NO